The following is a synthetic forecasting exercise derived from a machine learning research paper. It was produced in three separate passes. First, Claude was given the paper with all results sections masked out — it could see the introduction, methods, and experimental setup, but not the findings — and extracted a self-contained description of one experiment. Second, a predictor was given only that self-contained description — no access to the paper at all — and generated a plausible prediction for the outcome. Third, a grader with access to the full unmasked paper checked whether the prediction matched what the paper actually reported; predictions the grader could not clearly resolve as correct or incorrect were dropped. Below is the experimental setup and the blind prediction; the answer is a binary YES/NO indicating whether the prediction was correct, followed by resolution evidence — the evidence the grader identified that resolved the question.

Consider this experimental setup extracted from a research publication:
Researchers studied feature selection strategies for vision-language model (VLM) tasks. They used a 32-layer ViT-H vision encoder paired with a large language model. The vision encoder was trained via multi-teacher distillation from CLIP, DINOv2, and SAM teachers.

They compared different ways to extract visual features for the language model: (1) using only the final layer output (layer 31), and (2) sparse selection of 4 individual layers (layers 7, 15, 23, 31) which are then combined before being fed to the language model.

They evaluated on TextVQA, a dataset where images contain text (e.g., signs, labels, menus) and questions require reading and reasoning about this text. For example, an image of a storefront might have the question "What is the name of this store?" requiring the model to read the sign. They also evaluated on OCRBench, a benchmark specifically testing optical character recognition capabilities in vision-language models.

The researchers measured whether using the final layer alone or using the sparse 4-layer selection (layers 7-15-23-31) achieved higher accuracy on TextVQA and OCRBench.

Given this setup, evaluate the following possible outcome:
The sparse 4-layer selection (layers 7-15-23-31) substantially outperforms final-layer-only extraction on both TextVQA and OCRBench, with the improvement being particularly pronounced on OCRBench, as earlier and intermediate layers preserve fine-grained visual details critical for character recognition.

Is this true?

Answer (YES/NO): NO